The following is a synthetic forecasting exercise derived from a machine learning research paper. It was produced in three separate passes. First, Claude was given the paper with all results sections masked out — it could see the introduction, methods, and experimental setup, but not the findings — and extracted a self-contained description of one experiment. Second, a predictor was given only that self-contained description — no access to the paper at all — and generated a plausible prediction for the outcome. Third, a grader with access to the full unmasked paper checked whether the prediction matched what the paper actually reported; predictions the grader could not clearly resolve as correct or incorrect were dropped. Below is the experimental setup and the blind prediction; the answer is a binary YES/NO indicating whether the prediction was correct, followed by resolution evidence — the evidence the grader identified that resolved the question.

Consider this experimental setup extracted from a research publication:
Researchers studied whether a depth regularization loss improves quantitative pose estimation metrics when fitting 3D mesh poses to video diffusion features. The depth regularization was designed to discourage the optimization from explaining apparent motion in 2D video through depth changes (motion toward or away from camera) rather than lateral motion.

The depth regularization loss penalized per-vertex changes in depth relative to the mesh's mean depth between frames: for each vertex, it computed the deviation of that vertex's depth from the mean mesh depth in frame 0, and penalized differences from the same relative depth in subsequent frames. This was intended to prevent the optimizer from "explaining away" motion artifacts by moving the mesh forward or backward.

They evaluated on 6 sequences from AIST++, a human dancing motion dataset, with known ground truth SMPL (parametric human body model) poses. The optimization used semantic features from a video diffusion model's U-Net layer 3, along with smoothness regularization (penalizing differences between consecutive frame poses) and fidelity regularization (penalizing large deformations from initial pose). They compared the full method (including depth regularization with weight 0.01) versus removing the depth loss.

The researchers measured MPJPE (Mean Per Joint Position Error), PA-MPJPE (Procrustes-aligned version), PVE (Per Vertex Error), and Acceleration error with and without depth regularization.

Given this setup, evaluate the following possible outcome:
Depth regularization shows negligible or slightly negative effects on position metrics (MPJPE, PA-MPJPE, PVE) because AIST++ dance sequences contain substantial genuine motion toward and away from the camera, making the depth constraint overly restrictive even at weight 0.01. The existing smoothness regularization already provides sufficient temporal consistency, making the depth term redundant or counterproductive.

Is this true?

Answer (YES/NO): YES